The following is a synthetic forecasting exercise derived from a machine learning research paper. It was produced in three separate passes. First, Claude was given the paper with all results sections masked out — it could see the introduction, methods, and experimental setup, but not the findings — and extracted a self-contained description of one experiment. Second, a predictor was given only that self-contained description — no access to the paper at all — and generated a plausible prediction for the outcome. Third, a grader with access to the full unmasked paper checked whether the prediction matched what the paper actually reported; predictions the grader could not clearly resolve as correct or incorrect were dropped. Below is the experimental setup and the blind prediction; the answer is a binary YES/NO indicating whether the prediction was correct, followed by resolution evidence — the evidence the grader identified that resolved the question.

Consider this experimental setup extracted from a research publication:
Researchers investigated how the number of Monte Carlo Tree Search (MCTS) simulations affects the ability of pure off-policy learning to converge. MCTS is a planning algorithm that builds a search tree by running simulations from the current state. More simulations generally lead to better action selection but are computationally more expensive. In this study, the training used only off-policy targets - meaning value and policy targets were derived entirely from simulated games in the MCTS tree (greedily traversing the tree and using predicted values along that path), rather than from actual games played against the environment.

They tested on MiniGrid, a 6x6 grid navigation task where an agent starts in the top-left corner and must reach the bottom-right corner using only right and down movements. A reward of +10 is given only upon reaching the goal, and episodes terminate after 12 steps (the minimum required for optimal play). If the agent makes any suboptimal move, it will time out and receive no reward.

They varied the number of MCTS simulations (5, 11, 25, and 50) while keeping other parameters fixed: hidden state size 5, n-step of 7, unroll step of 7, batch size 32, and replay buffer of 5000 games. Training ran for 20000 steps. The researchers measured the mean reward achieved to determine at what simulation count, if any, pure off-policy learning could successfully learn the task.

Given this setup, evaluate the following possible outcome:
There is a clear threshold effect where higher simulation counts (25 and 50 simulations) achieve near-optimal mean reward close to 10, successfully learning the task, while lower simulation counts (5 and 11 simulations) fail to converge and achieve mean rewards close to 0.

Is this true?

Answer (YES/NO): NO